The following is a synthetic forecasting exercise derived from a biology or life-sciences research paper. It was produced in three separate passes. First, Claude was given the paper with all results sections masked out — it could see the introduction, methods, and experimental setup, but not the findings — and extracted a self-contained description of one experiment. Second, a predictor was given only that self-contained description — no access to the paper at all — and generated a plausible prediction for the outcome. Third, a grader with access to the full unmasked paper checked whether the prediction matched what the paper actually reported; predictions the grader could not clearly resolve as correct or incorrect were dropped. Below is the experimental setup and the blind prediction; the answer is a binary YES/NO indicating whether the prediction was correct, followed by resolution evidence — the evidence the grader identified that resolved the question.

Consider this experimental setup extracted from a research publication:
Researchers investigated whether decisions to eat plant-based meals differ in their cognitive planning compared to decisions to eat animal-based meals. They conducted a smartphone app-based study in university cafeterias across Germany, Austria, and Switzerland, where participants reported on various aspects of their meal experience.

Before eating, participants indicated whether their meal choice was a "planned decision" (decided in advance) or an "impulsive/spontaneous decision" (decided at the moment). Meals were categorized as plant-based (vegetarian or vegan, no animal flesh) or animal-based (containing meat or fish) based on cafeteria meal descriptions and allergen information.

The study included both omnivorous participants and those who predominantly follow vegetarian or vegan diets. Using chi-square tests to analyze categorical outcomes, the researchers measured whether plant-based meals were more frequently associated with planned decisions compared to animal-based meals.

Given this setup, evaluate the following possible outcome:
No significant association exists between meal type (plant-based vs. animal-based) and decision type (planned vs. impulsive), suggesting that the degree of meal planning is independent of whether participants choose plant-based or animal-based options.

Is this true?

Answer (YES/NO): NO